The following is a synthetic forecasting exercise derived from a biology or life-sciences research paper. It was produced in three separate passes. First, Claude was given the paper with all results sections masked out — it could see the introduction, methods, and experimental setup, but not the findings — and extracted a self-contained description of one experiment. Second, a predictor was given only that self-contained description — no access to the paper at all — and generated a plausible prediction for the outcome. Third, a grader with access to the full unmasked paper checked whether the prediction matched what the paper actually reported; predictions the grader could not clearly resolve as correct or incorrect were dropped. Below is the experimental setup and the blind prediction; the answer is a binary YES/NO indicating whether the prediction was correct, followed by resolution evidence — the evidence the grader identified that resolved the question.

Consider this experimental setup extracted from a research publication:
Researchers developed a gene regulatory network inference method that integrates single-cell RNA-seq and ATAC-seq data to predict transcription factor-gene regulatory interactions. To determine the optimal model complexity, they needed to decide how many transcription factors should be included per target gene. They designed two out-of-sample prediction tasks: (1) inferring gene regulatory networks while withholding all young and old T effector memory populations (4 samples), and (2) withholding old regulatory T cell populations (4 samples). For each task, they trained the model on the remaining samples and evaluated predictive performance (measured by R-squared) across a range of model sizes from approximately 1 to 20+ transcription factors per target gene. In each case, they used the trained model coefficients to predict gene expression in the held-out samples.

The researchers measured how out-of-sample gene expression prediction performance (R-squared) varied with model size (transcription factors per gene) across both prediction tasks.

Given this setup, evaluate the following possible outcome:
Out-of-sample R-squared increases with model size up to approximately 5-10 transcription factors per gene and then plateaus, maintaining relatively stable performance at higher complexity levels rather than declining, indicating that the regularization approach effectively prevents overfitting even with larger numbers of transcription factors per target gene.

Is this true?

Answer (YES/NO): YES